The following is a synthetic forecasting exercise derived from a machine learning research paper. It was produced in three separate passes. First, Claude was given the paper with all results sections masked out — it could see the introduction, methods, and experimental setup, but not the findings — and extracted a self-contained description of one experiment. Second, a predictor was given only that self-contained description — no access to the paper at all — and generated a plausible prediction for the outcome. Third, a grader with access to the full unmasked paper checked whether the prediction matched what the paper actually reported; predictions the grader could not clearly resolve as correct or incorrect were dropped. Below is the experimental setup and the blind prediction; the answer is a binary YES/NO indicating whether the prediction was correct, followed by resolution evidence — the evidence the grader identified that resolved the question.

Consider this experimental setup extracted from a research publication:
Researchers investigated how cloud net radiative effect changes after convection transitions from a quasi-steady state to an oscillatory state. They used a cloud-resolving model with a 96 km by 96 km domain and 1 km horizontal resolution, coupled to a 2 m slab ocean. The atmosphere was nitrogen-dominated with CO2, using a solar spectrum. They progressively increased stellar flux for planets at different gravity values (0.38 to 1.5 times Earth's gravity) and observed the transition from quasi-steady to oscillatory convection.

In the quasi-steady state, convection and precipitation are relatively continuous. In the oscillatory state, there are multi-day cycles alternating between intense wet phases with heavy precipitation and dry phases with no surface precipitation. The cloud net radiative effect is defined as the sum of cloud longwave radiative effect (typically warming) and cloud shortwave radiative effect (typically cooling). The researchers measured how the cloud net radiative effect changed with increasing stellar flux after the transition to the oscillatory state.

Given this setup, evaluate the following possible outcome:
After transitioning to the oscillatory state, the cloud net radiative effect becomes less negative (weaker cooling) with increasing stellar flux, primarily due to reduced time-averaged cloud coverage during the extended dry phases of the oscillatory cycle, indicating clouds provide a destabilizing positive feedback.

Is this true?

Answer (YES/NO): NO